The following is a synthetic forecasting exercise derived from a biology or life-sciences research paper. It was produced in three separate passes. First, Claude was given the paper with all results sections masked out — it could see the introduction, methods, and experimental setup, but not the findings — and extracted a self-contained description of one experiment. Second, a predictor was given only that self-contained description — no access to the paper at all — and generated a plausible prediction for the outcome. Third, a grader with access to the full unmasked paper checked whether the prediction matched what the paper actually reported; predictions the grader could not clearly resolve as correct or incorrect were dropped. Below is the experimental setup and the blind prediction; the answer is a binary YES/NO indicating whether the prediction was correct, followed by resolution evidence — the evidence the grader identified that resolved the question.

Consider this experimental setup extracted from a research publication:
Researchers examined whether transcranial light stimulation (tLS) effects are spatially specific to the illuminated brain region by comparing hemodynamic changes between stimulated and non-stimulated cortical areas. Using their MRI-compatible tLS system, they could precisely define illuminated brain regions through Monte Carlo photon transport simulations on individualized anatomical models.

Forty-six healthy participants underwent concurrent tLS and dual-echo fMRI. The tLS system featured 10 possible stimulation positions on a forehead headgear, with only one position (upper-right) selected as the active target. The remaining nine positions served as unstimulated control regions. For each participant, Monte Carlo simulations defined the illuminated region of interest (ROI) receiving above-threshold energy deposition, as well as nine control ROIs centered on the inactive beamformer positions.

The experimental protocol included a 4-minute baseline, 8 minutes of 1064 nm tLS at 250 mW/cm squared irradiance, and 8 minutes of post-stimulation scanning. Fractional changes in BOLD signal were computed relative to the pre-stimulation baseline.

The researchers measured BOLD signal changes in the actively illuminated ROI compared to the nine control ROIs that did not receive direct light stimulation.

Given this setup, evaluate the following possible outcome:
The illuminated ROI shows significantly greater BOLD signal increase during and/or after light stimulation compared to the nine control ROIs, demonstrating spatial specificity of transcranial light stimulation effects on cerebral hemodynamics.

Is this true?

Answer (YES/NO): YES